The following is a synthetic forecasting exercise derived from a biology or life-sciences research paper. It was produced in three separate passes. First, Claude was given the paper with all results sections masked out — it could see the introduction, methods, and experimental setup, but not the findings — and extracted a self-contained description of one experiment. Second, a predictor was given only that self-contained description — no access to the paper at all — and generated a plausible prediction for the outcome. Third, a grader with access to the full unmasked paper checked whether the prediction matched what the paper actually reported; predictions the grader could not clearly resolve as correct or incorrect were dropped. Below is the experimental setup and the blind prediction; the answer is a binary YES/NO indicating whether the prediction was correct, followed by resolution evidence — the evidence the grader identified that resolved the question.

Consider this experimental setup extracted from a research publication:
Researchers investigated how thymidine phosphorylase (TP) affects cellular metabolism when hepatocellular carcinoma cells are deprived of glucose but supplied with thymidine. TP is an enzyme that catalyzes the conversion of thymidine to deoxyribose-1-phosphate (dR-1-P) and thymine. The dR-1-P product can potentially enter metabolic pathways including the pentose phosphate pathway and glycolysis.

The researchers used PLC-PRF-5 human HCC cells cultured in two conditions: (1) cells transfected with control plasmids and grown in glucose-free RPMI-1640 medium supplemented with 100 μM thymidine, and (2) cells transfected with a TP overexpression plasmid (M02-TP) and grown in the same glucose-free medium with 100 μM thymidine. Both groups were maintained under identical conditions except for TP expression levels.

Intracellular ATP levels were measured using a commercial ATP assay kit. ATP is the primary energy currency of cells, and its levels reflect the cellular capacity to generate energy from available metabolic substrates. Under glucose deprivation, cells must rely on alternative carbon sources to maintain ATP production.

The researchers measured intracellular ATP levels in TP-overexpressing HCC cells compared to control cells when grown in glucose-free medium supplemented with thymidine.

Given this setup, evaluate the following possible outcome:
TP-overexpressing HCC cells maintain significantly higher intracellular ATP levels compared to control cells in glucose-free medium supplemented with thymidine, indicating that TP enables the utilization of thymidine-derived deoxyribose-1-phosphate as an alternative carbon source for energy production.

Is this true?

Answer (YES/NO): YES